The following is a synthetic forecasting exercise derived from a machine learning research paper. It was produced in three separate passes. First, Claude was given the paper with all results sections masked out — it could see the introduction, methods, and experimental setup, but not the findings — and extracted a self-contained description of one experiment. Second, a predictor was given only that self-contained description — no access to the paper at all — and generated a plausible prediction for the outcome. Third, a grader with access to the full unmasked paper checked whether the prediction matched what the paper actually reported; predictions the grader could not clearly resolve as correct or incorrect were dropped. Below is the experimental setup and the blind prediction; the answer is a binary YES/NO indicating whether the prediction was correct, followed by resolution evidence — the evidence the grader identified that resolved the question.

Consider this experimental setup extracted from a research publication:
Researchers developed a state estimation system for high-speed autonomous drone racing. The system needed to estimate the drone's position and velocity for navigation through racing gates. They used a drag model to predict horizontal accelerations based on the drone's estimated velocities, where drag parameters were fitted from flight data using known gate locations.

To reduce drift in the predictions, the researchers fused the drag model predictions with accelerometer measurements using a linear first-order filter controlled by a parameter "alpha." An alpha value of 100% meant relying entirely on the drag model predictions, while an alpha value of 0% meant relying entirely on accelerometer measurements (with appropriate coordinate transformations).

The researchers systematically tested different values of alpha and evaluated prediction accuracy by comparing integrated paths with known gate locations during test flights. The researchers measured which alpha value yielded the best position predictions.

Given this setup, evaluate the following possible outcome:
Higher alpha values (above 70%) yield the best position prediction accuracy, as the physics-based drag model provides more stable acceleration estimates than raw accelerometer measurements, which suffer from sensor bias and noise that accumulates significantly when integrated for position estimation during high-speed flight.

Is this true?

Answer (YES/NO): YES